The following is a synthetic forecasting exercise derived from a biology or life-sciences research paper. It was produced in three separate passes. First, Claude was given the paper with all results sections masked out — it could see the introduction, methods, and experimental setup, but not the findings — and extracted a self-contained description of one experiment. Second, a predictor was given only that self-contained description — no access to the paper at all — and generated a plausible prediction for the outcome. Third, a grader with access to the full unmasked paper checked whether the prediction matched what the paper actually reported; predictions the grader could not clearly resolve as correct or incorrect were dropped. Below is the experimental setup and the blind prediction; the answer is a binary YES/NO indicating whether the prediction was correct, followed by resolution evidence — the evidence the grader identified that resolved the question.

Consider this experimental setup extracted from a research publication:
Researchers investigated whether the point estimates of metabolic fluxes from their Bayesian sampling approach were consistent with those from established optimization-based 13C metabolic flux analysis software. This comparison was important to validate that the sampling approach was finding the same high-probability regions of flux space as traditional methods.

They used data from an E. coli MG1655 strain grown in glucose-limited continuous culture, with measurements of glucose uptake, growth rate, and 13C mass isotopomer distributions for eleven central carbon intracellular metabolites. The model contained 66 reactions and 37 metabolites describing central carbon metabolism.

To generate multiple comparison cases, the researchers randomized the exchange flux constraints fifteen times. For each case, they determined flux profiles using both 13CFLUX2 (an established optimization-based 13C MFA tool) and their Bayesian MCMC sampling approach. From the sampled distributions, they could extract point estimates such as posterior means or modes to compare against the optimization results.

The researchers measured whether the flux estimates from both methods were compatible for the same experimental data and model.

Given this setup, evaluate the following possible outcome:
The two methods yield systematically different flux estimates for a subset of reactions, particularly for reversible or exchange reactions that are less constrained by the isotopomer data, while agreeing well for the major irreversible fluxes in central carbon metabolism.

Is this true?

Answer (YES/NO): NO